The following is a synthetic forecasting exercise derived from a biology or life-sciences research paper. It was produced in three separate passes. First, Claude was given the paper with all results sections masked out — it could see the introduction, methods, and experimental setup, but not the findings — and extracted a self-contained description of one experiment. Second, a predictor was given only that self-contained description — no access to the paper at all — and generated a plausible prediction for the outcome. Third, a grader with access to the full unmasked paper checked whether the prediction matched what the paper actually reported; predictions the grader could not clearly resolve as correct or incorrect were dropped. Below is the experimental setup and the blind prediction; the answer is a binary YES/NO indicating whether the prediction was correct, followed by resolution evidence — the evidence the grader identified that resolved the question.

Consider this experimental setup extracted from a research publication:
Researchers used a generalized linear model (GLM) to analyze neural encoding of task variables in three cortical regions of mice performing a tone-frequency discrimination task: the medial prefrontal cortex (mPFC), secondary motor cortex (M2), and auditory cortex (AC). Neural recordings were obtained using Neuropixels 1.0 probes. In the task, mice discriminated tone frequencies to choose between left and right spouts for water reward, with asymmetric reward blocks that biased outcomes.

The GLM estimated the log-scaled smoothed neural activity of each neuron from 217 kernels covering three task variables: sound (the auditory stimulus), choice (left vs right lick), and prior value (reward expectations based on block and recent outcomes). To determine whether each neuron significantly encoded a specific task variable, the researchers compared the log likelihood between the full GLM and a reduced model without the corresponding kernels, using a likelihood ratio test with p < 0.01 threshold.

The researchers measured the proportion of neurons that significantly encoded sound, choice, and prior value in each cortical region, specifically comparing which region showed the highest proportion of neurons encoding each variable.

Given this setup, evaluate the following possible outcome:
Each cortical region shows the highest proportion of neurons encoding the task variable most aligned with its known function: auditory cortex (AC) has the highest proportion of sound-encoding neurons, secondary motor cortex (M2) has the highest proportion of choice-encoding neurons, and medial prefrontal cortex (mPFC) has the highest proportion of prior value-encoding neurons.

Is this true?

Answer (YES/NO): NO